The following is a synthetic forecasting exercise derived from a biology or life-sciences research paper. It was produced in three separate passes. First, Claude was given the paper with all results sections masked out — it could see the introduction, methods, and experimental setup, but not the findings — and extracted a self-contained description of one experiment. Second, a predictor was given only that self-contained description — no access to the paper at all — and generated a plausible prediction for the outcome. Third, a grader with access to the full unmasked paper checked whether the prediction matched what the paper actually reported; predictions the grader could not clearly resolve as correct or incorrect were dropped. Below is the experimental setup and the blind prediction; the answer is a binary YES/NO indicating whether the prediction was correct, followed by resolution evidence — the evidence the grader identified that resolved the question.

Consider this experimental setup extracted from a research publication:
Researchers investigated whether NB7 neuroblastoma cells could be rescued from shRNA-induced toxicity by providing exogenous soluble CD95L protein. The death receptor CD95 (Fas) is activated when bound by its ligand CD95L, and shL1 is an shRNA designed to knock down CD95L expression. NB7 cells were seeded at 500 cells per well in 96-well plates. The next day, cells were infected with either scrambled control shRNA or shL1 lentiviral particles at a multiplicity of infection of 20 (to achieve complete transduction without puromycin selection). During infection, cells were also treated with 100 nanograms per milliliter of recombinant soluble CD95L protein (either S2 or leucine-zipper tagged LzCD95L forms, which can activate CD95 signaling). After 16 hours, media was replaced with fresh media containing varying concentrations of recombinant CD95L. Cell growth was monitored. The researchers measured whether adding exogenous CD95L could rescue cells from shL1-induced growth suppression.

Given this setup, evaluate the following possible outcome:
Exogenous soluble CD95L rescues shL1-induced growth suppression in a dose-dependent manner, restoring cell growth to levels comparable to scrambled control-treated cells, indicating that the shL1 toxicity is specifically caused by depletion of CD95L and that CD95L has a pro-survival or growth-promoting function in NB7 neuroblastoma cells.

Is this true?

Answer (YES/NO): NO